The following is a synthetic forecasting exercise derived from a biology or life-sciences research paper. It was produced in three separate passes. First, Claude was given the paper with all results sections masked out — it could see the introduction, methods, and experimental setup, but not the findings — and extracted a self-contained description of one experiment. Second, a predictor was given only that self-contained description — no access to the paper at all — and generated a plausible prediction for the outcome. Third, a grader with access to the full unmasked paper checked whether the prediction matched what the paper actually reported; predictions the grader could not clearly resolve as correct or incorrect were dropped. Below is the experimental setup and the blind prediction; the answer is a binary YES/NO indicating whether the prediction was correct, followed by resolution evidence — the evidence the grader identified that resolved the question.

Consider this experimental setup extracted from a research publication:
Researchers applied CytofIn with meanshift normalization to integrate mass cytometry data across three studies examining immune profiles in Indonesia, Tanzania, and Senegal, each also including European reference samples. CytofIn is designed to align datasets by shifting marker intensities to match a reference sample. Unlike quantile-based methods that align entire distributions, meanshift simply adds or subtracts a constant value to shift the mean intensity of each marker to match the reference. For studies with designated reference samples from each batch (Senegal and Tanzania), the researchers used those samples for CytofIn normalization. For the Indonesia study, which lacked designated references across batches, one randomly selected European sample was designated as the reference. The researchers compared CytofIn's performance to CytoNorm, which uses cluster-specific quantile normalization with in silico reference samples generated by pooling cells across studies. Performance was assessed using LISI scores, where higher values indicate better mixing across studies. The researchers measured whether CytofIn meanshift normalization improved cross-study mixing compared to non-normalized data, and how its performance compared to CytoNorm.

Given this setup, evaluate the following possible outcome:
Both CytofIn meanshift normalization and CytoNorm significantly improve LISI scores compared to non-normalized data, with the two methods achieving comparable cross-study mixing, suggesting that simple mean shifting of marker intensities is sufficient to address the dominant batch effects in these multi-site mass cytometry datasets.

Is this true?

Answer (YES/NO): NO